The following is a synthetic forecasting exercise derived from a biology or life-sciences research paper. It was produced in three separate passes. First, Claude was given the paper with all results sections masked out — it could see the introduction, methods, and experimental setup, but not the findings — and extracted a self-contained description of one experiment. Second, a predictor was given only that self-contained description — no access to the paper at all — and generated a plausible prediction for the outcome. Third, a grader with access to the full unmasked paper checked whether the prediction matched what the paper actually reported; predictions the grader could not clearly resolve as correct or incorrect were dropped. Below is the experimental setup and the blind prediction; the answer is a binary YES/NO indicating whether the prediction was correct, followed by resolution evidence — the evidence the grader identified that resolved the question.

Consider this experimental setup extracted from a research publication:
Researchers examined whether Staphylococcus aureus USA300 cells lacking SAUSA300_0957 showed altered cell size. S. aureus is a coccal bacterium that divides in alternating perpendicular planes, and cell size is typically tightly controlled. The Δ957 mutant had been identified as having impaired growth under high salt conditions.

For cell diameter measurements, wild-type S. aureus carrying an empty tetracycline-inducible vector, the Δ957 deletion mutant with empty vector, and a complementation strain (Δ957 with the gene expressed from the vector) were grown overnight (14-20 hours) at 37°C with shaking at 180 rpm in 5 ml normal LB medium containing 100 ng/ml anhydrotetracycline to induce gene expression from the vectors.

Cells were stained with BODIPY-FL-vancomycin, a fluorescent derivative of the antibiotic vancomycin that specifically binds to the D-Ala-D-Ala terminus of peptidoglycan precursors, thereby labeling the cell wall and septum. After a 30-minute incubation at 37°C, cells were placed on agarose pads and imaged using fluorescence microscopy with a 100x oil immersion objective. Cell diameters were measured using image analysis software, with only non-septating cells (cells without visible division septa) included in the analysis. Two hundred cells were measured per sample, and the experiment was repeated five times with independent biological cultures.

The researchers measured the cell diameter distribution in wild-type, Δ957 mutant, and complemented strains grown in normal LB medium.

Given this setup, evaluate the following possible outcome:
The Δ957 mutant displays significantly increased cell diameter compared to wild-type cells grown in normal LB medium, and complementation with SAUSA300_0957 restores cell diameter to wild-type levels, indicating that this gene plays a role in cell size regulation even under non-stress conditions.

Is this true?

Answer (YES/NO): NO